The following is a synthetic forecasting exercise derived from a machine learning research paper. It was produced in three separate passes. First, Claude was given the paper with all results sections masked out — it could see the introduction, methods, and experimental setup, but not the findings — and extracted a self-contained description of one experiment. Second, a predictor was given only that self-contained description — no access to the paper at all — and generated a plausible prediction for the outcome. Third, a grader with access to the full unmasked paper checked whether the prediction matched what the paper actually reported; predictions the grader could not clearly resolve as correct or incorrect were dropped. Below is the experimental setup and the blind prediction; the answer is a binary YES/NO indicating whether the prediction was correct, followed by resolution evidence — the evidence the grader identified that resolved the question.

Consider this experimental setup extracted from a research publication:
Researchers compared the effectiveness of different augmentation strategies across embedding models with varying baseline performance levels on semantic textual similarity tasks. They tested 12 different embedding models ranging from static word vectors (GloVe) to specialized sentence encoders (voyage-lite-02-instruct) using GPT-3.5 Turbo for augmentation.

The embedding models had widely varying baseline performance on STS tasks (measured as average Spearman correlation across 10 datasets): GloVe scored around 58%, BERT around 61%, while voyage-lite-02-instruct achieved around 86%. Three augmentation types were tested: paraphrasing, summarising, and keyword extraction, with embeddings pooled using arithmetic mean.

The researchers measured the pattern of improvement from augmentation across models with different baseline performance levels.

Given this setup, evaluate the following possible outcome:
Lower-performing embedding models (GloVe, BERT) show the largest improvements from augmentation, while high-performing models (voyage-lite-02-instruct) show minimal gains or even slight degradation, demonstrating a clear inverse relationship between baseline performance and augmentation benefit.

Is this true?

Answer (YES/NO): YES